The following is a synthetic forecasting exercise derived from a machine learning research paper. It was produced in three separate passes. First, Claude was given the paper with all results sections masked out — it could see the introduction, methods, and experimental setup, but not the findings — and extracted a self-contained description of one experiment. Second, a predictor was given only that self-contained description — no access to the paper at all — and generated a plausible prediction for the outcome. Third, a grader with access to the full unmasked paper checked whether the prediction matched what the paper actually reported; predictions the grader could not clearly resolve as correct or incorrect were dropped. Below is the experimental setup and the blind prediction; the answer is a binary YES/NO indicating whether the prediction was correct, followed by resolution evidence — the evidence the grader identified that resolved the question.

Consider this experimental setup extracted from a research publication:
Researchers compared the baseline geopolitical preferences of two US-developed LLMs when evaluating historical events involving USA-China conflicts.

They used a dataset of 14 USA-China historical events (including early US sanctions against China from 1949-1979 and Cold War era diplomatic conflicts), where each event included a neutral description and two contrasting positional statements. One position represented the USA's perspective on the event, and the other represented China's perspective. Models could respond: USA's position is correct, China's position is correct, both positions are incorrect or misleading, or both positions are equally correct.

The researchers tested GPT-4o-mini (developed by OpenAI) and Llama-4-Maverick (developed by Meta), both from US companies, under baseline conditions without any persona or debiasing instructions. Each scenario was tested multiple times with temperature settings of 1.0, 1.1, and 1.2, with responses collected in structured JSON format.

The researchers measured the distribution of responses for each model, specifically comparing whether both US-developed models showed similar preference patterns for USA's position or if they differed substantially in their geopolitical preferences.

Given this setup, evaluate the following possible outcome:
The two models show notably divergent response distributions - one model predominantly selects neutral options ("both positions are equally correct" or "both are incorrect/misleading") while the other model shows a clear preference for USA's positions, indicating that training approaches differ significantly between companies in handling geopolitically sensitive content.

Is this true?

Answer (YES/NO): YES